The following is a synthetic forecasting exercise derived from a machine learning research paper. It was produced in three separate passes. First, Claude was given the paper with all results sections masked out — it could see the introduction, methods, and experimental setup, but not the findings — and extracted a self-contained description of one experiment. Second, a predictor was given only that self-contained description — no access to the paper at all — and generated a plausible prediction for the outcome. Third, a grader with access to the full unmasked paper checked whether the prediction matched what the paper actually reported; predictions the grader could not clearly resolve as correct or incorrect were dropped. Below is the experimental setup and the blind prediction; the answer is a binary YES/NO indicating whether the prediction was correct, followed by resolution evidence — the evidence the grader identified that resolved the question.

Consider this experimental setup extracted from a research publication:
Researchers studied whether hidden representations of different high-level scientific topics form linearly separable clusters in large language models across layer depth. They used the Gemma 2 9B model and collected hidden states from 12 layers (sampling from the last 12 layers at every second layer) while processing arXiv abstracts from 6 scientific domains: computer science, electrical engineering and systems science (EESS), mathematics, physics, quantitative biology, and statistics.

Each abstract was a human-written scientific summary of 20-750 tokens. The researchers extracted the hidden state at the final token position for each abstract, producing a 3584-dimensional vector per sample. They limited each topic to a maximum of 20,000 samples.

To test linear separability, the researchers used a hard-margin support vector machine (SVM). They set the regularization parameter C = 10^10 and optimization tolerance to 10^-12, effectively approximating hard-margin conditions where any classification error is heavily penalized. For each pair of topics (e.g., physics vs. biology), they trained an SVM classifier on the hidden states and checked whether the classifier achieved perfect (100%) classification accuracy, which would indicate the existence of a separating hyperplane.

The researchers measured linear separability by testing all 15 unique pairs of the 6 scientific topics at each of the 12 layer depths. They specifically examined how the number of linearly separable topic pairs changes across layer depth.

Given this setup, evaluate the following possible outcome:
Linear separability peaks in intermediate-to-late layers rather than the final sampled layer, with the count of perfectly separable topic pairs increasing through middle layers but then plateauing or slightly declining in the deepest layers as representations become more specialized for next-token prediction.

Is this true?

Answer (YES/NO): NO